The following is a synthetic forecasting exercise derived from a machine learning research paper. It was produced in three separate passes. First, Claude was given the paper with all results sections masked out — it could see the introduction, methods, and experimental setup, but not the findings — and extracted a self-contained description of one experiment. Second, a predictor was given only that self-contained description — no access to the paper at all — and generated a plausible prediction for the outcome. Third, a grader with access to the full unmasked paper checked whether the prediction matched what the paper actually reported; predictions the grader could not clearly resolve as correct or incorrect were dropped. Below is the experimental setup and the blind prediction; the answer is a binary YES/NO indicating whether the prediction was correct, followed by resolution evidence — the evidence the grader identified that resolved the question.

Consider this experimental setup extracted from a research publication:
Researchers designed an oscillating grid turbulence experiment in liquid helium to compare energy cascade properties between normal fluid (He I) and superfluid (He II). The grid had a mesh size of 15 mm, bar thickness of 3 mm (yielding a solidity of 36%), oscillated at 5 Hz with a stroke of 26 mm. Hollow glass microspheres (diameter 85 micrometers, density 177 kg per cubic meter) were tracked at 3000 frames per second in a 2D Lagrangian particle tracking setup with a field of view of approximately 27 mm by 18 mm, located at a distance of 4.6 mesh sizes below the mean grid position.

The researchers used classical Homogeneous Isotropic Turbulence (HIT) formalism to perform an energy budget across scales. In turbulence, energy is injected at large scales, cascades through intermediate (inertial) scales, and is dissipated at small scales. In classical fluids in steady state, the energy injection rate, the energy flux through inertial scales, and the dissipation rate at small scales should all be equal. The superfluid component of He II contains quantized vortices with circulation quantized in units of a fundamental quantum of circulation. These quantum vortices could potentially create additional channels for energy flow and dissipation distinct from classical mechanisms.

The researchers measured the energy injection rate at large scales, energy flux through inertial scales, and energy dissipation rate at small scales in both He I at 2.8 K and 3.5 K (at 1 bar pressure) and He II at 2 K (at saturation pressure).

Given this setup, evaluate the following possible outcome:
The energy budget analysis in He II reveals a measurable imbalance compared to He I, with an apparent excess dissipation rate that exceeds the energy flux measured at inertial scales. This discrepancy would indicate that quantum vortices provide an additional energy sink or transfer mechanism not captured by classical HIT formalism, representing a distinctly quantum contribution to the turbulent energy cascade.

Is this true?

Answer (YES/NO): NO